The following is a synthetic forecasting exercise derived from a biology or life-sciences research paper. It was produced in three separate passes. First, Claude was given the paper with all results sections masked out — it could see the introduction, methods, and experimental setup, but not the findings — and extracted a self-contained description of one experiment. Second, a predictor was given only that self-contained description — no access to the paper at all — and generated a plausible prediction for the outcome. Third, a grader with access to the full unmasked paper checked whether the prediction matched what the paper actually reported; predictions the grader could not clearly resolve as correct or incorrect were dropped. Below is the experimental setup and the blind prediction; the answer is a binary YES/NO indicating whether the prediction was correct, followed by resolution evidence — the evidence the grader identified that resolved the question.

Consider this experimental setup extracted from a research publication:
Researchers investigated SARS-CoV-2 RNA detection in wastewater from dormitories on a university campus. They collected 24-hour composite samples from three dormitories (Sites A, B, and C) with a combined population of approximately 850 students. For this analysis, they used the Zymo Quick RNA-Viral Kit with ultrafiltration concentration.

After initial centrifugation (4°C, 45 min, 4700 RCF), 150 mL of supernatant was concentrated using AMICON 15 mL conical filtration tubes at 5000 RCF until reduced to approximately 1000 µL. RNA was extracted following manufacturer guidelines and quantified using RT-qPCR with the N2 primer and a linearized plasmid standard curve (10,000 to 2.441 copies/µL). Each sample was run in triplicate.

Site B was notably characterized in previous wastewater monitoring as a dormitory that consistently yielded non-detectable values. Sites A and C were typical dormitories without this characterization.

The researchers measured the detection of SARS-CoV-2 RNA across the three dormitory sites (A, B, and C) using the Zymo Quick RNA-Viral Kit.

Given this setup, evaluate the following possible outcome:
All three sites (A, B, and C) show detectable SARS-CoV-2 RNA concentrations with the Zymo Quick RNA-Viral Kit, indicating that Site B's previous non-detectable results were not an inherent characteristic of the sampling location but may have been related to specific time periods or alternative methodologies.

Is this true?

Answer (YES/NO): NO